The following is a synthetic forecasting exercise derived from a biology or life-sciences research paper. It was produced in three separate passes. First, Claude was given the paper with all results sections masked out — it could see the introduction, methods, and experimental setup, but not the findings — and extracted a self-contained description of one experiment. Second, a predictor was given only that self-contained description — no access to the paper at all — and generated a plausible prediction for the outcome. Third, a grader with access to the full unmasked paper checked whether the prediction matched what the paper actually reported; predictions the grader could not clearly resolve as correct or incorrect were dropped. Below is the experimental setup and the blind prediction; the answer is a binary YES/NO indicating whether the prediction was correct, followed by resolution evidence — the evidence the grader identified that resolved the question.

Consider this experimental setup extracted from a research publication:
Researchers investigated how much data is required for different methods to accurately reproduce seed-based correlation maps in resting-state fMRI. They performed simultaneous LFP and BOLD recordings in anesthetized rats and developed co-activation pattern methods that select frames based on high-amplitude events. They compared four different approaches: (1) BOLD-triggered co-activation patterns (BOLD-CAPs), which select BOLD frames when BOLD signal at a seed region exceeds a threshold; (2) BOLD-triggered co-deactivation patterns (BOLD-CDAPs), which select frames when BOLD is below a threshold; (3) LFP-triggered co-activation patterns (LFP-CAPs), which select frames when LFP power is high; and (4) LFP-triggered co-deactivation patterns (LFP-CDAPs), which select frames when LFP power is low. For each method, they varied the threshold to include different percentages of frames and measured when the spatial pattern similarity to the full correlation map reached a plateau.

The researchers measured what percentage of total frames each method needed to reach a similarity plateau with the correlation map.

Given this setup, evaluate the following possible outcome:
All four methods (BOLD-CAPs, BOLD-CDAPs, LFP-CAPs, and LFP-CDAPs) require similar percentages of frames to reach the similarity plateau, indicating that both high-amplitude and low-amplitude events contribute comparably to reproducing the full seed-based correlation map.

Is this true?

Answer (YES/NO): NO